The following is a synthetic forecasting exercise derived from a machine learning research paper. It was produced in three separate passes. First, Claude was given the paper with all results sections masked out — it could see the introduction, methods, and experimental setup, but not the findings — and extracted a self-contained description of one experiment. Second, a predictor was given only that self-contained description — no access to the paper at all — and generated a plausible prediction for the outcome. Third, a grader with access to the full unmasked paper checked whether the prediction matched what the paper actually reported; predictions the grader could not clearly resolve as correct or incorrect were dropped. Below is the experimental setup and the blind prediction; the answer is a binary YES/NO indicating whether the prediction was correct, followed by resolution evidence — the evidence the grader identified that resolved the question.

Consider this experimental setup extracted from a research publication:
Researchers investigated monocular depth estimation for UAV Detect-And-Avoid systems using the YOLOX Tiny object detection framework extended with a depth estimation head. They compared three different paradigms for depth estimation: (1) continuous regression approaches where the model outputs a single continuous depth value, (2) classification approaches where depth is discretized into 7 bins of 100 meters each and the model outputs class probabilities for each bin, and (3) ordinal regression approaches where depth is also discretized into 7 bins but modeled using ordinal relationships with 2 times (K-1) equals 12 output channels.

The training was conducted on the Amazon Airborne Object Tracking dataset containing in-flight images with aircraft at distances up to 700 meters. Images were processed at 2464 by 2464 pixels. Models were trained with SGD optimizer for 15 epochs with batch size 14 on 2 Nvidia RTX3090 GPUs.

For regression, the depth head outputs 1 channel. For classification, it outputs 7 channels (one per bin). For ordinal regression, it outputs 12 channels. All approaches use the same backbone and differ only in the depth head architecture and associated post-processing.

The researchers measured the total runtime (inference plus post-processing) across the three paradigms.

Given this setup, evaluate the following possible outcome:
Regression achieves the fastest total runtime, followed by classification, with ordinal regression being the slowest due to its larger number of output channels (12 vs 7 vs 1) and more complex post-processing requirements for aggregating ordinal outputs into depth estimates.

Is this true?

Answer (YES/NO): NO